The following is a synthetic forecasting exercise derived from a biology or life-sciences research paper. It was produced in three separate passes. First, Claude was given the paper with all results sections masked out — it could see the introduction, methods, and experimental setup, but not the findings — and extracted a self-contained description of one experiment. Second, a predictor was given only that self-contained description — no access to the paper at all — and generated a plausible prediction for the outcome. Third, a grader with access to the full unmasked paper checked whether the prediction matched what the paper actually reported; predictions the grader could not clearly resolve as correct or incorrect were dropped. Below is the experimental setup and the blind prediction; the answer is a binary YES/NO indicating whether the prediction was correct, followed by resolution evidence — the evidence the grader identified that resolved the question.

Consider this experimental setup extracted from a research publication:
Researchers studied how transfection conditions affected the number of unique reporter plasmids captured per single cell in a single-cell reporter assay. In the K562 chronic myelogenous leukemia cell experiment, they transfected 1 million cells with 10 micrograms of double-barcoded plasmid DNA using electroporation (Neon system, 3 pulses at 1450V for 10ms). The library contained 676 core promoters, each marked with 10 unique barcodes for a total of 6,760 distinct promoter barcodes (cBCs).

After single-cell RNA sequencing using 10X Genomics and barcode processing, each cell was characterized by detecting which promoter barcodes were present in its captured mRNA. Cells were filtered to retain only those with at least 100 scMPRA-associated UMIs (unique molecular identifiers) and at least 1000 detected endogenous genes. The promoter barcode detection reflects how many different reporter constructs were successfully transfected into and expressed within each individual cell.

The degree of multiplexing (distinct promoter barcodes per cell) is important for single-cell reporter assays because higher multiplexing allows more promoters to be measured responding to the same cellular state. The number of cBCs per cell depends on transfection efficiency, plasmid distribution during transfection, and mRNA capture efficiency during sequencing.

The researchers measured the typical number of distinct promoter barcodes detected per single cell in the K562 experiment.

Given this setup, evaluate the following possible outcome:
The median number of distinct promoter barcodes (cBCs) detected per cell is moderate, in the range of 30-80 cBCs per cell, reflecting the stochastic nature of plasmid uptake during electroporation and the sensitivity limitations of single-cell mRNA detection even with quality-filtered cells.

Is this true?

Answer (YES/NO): NO